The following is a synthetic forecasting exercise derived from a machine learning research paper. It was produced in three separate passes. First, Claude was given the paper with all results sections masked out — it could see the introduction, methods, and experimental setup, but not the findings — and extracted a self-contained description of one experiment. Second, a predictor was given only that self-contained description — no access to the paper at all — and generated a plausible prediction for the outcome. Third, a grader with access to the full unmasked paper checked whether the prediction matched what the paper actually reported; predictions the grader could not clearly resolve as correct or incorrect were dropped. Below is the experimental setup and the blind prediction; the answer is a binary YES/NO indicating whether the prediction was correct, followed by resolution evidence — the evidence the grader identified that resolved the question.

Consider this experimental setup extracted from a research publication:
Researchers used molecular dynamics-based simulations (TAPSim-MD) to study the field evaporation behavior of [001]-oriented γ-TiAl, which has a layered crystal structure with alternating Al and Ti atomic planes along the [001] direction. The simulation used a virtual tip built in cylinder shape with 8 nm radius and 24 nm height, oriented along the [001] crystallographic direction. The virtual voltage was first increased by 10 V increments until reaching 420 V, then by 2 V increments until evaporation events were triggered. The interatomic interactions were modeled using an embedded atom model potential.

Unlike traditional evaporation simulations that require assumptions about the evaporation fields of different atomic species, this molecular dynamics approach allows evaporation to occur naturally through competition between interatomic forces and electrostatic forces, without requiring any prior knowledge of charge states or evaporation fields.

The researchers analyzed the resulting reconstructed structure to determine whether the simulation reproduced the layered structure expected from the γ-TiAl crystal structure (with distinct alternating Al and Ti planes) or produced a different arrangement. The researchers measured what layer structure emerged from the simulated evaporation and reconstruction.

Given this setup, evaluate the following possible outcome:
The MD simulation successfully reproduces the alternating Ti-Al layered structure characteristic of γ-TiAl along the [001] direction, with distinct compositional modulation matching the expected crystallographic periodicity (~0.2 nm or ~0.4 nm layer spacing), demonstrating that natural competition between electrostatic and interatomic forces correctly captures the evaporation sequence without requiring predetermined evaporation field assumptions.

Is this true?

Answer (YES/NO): NO